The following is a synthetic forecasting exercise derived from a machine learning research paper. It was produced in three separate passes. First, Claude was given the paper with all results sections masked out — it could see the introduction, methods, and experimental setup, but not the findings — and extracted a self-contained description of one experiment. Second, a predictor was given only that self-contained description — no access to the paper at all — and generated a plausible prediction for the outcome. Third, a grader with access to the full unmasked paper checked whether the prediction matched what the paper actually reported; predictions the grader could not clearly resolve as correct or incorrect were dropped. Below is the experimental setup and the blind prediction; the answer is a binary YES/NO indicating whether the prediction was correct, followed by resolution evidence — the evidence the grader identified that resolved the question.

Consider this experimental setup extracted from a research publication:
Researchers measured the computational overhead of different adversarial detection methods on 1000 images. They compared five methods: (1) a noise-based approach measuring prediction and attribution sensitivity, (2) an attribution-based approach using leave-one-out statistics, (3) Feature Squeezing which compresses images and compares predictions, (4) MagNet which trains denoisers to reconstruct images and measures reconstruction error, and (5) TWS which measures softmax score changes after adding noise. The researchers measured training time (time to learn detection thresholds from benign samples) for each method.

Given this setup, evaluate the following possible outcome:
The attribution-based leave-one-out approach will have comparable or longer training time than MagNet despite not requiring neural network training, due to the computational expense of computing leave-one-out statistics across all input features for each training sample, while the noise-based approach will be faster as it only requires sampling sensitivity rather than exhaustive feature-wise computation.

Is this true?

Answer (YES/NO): NO